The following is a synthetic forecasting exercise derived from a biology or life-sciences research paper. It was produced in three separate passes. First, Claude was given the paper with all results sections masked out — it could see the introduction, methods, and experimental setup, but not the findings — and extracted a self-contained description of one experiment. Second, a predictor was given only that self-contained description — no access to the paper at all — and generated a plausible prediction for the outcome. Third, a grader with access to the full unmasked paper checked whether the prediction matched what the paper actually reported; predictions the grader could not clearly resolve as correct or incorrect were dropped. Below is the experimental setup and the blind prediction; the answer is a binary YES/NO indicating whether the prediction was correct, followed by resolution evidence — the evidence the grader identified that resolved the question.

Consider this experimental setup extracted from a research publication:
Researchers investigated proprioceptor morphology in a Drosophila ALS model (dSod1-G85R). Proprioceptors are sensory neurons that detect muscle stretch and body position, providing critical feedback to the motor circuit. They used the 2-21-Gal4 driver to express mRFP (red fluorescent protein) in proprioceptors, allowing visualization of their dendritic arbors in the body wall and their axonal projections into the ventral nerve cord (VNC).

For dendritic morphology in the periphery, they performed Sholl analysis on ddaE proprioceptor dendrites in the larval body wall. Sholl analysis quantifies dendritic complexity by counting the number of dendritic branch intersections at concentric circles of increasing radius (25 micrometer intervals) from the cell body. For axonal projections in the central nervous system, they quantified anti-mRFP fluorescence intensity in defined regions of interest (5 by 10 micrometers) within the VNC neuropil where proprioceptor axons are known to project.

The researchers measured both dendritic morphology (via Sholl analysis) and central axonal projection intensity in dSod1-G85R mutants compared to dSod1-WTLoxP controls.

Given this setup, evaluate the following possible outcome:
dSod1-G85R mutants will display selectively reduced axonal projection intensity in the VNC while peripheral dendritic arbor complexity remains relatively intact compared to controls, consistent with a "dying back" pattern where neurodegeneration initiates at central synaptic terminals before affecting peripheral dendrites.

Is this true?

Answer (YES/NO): YES